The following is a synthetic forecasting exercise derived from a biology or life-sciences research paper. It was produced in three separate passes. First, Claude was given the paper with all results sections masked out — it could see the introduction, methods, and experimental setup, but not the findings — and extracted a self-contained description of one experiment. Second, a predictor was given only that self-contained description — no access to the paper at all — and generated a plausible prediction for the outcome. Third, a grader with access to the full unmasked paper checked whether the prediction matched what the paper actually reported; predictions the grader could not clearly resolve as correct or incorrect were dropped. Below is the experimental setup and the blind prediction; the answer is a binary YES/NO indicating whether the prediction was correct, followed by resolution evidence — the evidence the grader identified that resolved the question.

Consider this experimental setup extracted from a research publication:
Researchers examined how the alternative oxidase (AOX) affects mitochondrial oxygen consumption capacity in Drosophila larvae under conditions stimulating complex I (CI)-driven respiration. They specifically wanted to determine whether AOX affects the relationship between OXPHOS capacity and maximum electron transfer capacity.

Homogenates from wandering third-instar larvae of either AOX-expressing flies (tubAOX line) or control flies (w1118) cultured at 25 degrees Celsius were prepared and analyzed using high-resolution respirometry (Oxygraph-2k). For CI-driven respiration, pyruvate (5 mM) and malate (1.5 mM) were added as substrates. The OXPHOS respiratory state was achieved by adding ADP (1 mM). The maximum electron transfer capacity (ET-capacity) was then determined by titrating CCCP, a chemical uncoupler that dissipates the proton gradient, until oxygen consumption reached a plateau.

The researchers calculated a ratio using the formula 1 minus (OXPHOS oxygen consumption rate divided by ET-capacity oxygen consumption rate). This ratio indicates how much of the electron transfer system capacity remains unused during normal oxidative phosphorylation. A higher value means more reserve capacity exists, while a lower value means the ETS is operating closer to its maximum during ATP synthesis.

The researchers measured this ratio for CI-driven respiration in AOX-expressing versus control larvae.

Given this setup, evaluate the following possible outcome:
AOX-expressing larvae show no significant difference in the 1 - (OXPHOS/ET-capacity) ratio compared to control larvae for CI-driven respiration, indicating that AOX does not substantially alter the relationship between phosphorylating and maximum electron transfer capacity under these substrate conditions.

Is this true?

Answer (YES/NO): YES